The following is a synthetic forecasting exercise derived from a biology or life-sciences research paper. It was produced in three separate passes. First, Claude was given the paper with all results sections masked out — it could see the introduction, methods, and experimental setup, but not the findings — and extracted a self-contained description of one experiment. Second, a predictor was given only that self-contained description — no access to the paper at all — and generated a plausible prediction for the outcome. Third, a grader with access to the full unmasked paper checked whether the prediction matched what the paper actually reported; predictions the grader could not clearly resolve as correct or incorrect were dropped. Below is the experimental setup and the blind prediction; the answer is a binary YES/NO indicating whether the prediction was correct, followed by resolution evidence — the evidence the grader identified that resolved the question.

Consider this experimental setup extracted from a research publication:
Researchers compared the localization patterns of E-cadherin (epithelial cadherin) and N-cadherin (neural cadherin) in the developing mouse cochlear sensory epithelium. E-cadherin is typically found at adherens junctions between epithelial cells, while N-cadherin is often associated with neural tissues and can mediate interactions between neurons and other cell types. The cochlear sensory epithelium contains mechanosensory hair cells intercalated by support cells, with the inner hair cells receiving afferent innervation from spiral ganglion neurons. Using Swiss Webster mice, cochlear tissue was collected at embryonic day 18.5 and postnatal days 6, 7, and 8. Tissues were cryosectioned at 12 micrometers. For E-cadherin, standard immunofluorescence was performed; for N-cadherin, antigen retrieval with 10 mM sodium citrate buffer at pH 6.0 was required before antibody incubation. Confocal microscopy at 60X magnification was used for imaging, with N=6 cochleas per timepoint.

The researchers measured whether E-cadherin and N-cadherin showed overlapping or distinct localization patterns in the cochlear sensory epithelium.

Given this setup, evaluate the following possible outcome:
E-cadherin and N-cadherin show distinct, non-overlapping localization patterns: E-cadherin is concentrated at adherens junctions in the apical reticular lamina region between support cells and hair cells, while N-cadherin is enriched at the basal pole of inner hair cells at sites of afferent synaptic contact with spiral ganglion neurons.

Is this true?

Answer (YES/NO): NO